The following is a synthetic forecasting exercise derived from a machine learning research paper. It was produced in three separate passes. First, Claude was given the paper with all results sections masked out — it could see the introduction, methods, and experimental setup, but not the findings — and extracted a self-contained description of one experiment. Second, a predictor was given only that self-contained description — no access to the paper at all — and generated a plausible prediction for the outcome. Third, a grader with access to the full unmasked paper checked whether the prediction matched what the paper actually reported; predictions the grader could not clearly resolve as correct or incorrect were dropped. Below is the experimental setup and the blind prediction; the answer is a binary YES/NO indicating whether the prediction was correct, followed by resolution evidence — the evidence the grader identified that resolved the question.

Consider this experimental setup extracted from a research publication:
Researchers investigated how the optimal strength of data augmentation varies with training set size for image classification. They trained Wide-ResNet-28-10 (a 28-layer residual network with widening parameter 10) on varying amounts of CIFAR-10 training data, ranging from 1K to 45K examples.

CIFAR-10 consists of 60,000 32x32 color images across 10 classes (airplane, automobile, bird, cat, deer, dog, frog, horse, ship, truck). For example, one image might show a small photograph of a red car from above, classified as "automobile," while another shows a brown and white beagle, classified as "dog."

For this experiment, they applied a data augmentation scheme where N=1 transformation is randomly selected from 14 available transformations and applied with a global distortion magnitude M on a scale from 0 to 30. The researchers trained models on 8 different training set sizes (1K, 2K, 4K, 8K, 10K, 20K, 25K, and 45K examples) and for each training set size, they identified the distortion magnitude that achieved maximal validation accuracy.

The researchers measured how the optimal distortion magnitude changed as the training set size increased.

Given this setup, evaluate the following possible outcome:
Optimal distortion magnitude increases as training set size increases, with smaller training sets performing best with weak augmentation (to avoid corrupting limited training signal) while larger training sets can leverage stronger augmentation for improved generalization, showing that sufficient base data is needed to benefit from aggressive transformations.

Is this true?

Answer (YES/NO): YES